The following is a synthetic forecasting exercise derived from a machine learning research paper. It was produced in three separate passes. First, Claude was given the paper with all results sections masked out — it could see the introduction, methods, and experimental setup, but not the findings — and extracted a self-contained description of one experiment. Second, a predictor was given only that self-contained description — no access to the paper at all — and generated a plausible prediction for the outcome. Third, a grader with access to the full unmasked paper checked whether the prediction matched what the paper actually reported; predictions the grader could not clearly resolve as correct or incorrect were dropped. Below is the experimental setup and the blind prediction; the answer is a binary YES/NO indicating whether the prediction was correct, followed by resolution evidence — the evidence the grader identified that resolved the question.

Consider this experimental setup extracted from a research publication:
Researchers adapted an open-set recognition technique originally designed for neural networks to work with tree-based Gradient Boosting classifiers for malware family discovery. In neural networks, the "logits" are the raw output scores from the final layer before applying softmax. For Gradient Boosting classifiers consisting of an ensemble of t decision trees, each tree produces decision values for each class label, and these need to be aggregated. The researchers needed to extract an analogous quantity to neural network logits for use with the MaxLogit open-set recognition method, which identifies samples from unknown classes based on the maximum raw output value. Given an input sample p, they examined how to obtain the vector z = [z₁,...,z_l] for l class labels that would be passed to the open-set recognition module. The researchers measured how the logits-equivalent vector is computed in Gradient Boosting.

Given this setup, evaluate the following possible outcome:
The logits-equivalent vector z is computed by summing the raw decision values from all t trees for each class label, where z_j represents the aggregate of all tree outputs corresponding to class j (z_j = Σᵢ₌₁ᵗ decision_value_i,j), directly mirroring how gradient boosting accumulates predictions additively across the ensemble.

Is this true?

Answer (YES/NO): YES